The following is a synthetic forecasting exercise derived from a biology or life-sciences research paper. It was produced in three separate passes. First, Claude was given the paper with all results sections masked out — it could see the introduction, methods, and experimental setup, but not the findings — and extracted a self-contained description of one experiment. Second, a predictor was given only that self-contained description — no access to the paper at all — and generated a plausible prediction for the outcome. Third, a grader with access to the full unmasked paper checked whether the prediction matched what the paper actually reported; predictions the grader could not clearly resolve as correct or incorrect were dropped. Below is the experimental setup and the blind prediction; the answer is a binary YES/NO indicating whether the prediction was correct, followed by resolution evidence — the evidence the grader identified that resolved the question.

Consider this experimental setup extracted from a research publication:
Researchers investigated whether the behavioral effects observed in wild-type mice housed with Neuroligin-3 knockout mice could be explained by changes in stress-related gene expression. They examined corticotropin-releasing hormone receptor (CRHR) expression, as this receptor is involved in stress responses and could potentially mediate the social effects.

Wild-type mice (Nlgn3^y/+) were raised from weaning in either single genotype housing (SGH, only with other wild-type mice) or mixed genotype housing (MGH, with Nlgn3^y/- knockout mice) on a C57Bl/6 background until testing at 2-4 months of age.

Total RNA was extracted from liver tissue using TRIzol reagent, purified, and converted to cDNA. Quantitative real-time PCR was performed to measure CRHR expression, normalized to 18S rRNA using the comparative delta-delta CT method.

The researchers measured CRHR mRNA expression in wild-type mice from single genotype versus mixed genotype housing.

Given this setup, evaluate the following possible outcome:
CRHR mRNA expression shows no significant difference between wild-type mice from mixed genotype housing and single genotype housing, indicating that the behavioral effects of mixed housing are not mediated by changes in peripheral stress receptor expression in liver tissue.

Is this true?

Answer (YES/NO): NO